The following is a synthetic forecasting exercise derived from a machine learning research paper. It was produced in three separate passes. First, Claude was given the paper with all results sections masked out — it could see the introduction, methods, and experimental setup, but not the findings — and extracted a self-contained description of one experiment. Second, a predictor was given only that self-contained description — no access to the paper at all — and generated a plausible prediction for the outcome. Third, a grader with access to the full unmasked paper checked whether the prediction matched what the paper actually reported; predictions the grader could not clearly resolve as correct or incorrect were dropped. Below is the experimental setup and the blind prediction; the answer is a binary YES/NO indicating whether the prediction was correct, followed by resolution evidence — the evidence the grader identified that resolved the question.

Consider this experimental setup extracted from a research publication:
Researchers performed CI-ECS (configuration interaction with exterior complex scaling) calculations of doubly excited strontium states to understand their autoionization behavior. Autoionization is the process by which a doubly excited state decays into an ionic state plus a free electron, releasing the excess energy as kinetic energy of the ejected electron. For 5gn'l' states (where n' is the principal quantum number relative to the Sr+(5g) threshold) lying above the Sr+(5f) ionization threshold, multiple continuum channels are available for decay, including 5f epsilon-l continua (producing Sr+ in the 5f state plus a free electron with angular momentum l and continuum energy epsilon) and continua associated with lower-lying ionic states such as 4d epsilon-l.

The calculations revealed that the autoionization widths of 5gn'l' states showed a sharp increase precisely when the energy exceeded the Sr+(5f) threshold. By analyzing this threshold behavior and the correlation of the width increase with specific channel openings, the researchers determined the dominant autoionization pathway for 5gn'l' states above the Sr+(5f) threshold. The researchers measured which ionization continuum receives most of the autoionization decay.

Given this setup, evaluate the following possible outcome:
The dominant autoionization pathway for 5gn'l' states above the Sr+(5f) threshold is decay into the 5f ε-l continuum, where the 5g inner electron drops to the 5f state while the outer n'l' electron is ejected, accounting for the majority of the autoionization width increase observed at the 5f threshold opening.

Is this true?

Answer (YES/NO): YES